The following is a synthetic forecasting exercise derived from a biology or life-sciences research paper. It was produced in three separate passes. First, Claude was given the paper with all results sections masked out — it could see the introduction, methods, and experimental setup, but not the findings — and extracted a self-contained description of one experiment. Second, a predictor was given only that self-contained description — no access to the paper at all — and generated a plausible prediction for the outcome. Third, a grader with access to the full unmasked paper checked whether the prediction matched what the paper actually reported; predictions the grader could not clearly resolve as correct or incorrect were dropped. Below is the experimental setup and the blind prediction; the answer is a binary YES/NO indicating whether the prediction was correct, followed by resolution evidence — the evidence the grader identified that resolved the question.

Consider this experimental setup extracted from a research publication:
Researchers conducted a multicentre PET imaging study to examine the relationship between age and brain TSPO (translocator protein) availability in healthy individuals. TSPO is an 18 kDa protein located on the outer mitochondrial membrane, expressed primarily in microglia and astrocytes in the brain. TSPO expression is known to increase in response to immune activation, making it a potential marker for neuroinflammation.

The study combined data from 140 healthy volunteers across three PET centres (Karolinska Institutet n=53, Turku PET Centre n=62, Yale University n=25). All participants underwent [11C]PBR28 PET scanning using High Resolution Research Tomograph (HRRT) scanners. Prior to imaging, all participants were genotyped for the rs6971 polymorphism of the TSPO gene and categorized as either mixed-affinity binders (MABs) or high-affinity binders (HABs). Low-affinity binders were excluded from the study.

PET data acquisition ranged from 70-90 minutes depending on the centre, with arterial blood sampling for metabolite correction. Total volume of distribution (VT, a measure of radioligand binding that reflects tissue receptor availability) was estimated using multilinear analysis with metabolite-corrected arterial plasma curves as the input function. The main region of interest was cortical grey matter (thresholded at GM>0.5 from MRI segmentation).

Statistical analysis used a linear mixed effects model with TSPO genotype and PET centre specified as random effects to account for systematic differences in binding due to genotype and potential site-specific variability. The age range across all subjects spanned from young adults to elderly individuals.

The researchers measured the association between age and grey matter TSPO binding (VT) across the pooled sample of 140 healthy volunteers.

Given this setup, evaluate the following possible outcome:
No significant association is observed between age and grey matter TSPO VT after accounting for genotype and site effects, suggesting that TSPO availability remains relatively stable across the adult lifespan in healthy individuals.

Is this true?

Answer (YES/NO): YES